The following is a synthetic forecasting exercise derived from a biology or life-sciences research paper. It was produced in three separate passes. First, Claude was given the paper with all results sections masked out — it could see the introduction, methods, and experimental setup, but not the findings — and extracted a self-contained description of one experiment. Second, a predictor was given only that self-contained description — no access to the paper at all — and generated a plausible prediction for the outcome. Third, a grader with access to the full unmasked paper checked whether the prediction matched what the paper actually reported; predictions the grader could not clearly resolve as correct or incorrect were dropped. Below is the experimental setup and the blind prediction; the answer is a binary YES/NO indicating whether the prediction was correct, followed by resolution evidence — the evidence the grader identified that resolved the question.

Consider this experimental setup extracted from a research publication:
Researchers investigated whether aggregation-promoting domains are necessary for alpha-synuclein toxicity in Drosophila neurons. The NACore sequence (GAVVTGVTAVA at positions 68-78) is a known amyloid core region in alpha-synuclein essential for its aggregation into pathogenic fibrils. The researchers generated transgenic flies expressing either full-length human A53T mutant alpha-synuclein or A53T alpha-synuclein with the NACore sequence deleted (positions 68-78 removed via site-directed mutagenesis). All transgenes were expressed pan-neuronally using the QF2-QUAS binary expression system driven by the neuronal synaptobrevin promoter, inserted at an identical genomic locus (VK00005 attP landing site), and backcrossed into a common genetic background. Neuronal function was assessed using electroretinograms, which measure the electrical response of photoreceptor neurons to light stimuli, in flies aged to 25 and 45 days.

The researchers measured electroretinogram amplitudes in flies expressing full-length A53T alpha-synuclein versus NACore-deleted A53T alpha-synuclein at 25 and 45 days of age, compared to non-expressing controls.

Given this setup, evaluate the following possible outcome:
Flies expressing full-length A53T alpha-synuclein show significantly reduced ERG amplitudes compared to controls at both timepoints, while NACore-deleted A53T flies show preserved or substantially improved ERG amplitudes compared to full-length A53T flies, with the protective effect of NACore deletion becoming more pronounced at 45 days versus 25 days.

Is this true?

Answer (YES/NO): NO